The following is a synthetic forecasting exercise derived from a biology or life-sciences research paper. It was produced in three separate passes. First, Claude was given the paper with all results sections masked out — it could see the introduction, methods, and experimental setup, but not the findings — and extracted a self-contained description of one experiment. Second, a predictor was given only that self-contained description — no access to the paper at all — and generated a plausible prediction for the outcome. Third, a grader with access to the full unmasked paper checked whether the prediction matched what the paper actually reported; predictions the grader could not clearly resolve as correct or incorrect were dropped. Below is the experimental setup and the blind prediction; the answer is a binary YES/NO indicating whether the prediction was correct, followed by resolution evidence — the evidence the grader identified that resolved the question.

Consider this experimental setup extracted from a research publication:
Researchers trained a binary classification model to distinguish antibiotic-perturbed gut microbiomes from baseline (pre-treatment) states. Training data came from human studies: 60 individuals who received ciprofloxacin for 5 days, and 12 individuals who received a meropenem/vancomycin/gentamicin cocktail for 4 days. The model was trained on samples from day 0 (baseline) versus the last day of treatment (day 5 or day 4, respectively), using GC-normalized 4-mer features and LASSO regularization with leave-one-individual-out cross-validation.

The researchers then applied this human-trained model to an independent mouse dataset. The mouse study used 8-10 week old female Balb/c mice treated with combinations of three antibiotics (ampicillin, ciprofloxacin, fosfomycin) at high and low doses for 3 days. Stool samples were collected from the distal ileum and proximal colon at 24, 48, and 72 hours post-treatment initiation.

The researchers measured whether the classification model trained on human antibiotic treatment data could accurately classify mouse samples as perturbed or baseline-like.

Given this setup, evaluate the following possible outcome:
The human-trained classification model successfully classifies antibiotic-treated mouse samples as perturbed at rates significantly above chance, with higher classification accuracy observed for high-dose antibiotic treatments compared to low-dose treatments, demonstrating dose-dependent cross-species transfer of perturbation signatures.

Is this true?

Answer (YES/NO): NO